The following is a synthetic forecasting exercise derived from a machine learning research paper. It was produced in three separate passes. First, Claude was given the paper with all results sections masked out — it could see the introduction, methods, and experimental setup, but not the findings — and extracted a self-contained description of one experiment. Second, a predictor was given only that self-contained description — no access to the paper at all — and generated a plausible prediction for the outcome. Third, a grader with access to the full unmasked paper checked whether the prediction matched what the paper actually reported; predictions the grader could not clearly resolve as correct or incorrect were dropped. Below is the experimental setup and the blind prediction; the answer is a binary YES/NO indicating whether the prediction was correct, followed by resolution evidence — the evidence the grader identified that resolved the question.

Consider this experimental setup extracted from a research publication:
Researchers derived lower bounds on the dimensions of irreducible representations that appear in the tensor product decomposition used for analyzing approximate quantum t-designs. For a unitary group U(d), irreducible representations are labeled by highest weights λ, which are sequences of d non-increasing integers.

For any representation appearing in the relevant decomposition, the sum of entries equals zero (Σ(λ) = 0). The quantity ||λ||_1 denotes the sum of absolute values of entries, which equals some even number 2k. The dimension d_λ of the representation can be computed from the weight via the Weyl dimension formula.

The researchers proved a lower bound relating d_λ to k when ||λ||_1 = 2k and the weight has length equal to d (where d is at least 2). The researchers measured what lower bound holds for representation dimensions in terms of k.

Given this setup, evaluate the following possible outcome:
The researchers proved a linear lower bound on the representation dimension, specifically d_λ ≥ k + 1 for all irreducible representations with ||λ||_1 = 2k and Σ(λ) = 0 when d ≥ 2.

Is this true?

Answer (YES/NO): NO